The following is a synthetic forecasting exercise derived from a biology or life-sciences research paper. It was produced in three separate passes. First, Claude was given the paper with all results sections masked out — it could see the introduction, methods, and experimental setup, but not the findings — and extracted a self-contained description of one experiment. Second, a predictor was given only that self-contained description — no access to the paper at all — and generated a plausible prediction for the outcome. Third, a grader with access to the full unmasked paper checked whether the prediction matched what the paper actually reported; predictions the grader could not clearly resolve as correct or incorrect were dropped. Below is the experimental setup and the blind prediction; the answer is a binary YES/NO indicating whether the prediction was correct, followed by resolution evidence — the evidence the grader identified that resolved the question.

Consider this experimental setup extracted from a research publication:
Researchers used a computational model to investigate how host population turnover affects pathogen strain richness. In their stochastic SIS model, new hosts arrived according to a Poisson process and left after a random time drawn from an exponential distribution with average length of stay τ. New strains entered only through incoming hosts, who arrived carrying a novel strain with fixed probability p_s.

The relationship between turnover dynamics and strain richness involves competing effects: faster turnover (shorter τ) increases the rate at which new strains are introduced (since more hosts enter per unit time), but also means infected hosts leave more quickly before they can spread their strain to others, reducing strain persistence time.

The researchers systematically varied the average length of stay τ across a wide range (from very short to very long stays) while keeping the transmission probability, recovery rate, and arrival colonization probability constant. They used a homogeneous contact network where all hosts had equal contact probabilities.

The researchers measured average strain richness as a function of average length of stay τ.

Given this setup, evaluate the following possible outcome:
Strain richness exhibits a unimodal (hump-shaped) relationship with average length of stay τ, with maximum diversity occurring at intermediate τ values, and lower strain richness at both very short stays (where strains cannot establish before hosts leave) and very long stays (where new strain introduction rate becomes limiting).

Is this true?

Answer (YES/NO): NO